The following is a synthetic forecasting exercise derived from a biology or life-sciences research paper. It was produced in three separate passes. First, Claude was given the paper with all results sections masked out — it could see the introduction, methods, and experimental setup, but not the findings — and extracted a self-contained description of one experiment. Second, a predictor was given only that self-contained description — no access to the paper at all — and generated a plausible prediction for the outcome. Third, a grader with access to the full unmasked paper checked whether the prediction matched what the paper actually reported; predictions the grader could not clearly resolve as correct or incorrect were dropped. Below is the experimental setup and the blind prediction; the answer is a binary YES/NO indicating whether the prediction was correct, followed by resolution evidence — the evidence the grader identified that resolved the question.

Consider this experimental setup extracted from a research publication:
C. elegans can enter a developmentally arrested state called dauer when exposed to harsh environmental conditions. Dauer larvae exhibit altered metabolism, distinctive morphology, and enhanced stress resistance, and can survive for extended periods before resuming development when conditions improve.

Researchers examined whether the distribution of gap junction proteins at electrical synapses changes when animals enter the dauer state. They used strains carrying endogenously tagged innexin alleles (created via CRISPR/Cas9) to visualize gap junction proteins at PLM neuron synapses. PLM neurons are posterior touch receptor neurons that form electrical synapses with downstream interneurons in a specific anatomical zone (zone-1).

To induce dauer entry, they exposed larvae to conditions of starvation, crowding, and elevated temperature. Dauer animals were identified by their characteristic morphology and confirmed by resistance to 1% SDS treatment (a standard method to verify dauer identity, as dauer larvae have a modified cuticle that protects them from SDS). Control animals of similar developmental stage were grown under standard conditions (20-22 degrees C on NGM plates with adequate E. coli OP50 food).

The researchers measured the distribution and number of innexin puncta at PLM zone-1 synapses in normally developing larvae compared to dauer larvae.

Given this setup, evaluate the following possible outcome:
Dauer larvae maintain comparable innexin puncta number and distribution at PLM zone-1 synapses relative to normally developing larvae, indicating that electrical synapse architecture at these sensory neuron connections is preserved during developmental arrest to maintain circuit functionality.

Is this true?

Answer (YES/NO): YES